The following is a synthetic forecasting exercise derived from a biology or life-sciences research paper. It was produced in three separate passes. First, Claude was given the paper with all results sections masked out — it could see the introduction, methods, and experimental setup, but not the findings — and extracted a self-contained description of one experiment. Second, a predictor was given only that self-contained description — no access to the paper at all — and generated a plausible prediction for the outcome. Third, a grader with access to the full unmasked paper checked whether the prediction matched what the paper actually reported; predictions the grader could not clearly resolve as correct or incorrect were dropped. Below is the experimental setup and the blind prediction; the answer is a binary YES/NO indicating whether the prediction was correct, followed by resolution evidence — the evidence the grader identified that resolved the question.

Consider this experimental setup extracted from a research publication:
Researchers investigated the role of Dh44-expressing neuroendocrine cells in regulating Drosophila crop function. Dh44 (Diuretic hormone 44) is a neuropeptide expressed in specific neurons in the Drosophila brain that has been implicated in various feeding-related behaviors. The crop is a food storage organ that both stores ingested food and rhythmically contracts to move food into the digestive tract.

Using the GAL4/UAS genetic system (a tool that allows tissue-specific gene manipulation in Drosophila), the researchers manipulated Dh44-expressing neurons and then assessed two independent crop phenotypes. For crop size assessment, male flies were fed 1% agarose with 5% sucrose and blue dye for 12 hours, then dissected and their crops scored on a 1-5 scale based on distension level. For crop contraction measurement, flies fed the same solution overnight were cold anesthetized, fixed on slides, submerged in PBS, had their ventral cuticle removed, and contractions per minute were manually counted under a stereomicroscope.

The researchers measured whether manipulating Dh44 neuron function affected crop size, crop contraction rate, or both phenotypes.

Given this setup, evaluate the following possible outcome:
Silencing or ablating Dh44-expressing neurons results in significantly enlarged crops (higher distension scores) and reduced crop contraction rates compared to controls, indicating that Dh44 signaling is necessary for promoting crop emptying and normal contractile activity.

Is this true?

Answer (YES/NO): NO